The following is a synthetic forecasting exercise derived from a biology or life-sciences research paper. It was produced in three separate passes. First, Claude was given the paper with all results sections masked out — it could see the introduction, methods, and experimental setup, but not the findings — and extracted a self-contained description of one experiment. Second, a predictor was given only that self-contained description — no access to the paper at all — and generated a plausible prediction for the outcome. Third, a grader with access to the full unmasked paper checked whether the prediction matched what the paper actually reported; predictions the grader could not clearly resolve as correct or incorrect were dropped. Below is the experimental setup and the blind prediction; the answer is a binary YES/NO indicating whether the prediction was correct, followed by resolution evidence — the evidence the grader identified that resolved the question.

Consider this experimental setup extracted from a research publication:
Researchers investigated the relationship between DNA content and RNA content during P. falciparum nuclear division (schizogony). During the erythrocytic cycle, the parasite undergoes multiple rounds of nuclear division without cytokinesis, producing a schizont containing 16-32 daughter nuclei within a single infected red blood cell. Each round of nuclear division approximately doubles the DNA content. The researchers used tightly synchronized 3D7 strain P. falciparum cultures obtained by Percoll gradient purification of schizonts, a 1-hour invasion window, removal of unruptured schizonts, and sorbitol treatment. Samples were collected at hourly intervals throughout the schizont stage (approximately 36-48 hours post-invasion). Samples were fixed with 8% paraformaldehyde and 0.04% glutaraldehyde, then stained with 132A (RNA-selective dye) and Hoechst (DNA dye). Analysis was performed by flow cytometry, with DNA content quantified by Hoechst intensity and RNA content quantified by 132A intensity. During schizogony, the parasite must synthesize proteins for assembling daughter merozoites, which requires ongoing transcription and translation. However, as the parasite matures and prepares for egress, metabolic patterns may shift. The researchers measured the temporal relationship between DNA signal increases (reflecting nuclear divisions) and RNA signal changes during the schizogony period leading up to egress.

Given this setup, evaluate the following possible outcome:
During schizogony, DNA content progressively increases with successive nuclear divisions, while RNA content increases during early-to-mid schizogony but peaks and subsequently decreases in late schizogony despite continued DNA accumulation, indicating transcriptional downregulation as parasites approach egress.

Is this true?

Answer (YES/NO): NO